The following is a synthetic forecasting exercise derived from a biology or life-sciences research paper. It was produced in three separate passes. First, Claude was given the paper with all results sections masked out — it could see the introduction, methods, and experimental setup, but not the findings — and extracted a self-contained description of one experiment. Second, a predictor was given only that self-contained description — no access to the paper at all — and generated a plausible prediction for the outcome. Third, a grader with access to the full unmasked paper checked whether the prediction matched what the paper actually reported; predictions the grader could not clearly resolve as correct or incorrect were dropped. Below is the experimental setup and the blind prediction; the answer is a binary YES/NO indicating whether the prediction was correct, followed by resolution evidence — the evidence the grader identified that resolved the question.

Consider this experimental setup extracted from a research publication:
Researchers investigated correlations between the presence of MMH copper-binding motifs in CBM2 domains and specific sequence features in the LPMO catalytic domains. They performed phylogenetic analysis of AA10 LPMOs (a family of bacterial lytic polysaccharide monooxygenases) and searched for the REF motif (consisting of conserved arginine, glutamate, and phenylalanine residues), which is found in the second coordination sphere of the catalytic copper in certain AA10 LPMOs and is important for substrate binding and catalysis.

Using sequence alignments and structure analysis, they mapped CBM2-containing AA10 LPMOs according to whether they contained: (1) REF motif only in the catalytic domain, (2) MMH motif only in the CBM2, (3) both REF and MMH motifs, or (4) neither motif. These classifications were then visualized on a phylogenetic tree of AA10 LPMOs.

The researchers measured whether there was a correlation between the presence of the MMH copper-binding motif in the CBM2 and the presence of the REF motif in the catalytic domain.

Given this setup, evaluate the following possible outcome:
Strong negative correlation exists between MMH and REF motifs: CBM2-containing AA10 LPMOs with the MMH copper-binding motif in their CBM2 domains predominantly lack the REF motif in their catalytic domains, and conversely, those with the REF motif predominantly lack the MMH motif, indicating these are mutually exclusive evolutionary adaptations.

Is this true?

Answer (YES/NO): NO